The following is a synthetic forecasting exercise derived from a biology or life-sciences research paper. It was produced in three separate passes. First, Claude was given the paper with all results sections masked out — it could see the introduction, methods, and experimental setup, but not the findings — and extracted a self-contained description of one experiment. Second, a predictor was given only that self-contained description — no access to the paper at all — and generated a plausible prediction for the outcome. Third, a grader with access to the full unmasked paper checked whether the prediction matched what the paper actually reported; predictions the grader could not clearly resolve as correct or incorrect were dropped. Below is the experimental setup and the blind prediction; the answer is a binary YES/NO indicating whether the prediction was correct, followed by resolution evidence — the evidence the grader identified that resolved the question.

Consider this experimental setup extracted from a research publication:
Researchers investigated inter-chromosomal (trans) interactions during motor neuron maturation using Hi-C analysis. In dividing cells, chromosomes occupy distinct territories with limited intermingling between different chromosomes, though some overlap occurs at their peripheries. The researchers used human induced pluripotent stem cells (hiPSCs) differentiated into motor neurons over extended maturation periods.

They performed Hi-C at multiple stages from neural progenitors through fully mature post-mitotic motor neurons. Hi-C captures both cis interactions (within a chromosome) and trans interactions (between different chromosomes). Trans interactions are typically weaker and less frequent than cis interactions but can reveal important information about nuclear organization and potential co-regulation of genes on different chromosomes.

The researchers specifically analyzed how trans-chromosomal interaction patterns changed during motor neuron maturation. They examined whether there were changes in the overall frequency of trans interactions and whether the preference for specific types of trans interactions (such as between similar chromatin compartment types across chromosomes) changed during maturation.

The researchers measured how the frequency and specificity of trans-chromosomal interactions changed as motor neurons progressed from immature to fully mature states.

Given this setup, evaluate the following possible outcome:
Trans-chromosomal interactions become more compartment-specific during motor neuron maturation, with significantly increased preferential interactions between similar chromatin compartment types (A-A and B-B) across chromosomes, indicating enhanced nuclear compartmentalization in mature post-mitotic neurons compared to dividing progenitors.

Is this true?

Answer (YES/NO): YES